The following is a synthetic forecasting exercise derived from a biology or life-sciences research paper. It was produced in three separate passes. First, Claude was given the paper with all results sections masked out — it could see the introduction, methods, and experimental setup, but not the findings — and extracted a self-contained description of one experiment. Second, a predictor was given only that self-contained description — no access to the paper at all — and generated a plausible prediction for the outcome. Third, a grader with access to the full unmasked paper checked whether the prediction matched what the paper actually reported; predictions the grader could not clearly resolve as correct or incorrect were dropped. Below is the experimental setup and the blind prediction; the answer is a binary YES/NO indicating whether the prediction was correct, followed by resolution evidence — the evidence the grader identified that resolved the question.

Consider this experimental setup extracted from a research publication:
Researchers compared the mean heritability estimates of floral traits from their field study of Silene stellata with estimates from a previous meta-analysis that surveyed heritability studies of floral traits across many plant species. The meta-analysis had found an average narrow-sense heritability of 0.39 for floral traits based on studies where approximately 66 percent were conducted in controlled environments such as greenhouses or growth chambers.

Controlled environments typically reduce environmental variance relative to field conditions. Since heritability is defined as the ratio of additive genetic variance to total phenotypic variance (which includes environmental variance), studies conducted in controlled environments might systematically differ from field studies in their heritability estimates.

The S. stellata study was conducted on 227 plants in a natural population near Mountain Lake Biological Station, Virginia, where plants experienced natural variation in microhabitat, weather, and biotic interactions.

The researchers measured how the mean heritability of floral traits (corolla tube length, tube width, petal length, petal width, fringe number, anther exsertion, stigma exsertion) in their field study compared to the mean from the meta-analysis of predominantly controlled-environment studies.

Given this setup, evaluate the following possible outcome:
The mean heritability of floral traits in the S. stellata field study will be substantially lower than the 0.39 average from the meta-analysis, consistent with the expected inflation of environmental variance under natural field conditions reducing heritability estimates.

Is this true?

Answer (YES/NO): YES